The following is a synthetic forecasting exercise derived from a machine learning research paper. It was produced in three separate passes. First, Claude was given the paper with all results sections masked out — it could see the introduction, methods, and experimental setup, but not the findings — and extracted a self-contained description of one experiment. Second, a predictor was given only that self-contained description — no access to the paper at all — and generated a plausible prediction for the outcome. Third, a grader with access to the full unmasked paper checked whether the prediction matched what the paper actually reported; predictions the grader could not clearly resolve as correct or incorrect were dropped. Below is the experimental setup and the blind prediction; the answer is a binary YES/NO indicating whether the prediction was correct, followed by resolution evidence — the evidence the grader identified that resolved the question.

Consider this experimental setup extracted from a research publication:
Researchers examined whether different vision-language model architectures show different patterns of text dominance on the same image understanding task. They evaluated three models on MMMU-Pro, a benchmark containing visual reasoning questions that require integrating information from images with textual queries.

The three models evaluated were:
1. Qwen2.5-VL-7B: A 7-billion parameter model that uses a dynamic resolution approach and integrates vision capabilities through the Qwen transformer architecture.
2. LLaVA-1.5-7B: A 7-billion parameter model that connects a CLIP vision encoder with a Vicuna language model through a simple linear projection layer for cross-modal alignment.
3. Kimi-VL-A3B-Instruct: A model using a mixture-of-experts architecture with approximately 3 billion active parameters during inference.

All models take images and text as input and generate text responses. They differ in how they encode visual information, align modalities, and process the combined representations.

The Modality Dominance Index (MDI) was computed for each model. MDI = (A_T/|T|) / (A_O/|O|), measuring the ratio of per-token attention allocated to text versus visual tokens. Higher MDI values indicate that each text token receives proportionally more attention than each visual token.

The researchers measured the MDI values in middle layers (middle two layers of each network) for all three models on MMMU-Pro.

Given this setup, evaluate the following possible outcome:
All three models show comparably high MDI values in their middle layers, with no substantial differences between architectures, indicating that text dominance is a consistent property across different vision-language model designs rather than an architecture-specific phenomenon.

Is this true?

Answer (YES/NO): NO